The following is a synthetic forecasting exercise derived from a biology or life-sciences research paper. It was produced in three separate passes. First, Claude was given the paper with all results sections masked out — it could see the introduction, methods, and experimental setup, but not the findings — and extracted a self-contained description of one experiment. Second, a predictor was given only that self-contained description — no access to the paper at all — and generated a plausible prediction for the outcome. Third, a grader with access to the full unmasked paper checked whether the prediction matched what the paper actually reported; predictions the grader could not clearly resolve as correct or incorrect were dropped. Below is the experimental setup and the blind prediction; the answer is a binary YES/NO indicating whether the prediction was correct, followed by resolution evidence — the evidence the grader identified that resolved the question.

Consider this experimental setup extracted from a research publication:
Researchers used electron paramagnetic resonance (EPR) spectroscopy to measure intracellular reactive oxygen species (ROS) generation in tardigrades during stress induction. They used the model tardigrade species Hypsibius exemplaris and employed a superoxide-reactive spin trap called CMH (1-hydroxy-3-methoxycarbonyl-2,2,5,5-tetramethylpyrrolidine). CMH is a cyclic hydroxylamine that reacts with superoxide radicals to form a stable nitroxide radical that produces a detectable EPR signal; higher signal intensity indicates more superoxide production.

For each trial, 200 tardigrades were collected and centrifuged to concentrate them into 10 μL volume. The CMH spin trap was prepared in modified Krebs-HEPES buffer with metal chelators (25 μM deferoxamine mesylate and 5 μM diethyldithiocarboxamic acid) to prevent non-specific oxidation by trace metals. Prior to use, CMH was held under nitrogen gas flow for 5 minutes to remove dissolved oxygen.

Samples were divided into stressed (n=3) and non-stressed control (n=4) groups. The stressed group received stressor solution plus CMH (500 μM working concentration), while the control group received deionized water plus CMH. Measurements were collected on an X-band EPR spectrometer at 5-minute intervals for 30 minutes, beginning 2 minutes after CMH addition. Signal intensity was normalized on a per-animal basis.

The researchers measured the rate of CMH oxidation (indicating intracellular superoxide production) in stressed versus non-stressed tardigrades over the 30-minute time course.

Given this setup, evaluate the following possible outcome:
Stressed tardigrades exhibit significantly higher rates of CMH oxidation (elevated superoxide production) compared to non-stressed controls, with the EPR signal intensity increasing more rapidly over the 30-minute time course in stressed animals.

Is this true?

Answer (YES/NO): YES